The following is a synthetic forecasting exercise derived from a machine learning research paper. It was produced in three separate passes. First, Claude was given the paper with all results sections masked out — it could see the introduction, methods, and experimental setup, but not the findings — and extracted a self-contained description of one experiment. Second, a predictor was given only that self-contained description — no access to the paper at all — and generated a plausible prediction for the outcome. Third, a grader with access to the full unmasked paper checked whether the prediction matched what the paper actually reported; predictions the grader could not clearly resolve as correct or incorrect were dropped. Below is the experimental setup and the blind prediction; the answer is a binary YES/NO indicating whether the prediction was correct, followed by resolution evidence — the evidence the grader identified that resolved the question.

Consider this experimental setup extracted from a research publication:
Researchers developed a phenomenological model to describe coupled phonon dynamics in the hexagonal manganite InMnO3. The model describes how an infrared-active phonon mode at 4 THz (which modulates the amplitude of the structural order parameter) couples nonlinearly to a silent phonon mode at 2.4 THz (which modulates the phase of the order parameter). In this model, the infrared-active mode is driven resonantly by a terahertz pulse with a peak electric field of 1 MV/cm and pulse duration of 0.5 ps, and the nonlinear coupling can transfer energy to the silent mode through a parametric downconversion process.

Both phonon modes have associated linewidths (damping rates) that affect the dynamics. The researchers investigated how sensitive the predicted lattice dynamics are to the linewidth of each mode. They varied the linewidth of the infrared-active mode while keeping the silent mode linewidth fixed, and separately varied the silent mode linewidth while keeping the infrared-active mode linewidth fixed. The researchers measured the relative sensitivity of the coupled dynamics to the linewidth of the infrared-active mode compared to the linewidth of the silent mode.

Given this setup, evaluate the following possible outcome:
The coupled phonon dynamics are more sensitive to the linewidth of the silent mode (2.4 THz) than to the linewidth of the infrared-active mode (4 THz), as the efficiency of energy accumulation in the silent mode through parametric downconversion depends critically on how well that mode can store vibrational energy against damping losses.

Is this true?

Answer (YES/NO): NO